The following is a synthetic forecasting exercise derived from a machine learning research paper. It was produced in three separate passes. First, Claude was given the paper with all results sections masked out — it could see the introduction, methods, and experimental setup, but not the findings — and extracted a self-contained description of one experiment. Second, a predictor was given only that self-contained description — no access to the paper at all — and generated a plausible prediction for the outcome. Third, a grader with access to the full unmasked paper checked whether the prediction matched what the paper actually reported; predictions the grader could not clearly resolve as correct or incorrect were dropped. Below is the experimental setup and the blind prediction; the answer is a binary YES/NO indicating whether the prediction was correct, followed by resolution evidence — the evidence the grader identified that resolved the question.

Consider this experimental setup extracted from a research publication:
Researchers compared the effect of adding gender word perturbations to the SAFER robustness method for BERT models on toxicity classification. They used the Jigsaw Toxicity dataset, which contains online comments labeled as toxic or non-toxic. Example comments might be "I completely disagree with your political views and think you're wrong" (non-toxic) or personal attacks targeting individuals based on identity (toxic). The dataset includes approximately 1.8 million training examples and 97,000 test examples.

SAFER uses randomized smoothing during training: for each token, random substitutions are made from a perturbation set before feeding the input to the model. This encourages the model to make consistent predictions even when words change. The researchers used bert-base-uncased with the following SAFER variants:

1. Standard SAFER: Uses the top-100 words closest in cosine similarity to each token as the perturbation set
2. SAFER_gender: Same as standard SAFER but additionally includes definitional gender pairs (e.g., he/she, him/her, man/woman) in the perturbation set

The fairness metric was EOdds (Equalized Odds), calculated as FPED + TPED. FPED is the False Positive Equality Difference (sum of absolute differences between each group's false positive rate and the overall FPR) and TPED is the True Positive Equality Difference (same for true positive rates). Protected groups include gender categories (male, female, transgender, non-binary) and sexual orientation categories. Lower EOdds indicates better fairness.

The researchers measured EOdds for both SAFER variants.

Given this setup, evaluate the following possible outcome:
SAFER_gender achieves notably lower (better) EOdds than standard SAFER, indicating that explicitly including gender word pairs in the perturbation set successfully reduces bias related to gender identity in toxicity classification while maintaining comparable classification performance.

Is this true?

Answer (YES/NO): NO